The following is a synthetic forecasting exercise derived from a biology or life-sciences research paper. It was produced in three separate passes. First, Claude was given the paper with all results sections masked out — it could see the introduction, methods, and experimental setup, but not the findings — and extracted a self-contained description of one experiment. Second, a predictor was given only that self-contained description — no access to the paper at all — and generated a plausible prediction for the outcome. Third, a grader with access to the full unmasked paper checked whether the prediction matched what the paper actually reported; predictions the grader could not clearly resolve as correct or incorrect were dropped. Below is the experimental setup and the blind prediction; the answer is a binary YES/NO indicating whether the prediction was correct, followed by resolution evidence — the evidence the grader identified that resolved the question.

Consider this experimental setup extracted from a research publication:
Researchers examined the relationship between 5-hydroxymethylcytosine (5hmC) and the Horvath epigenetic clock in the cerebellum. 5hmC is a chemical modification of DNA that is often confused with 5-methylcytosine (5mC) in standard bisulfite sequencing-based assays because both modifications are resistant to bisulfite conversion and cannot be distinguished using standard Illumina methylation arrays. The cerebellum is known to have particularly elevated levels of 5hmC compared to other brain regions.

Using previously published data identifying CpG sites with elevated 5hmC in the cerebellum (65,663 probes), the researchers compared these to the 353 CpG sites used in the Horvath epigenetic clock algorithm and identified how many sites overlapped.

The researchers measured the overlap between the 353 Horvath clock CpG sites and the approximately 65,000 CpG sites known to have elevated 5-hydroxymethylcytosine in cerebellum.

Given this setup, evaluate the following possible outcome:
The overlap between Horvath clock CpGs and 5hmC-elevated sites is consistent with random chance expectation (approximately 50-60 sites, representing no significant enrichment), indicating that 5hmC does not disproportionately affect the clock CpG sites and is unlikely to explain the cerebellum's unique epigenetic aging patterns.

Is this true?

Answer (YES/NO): NO